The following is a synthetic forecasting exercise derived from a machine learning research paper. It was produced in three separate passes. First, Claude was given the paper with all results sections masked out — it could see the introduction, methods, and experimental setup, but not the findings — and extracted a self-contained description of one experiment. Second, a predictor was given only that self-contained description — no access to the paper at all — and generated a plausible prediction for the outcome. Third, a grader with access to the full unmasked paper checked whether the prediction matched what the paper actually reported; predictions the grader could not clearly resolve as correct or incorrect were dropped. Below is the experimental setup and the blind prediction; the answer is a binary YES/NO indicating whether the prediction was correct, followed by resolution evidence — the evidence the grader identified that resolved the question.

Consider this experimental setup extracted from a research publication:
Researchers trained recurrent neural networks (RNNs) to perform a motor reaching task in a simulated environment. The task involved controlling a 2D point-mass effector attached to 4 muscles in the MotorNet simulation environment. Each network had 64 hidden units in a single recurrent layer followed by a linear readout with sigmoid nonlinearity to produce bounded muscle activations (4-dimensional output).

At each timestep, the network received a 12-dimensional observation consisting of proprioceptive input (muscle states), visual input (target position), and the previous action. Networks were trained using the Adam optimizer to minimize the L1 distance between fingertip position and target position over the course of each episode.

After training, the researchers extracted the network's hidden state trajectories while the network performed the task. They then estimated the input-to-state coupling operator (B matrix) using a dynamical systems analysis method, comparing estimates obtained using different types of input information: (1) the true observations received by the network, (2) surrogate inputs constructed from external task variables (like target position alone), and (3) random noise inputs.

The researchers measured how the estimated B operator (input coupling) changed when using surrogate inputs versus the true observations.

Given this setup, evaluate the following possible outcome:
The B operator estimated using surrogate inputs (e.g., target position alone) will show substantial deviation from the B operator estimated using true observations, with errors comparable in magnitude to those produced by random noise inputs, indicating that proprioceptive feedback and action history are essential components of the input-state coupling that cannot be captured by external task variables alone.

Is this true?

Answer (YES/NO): NO